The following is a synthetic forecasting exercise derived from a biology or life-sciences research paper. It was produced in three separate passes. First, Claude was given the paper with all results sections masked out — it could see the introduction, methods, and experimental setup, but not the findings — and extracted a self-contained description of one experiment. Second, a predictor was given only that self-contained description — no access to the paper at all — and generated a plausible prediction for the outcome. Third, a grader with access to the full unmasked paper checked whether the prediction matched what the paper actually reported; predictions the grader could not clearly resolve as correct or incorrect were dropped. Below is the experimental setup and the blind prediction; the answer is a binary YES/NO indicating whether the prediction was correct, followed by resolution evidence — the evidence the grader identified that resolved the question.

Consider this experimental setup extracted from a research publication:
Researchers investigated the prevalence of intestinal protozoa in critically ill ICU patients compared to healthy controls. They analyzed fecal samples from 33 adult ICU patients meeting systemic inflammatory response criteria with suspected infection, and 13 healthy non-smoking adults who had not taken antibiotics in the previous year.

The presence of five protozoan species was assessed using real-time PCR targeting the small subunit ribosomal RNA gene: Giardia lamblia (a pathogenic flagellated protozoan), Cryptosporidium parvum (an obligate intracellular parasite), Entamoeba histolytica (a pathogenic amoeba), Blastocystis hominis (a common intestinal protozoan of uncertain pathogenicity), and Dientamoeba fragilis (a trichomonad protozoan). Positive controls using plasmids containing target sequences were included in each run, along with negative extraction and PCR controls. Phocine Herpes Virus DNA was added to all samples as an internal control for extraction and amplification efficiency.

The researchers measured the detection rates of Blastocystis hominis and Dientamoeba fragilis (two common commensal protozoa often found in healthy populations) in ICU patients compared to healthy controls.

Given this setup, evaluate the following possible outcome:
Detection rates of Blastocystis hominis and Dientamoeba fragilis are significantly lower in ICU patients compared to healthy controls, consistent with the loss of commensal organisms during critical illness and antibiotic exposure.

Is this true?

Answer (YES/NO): YES